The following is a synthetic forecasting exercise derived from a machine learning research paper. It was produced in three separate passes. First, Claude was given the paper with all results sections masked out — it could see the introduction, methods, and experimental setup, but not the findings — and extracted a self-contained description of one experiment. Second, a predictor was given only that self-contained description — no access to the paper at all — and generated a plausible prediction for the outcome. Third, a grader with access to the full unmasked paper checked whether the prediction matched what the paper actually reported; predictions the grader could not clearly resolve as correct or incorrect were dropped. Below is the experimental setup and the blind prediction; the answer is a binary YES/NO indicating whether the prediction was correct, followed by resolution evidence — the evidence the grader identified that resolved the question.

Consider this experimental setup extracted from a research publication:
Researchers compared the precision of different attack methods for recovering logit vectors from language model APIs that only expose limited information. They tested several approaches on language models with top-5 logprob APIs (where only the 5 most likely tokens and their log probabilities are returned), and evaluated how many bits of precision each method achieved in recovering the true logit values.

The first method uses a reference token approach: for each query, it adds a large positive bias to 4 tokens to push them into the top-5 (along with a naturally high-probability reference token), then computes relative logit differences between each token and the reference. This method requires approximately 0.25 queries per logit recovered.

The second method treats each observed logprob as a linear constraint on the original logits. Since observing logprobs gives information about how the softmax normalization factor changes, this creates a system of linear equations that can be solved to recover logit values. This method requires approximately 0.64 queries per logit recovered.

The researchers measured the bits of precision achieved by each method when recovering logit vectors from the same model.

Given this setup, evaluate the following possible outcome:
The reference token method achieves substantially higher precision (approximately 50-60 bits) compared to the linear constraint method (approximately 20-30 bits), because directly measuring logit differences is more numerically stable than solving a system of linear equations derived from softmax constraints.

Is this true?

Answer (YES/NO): NO